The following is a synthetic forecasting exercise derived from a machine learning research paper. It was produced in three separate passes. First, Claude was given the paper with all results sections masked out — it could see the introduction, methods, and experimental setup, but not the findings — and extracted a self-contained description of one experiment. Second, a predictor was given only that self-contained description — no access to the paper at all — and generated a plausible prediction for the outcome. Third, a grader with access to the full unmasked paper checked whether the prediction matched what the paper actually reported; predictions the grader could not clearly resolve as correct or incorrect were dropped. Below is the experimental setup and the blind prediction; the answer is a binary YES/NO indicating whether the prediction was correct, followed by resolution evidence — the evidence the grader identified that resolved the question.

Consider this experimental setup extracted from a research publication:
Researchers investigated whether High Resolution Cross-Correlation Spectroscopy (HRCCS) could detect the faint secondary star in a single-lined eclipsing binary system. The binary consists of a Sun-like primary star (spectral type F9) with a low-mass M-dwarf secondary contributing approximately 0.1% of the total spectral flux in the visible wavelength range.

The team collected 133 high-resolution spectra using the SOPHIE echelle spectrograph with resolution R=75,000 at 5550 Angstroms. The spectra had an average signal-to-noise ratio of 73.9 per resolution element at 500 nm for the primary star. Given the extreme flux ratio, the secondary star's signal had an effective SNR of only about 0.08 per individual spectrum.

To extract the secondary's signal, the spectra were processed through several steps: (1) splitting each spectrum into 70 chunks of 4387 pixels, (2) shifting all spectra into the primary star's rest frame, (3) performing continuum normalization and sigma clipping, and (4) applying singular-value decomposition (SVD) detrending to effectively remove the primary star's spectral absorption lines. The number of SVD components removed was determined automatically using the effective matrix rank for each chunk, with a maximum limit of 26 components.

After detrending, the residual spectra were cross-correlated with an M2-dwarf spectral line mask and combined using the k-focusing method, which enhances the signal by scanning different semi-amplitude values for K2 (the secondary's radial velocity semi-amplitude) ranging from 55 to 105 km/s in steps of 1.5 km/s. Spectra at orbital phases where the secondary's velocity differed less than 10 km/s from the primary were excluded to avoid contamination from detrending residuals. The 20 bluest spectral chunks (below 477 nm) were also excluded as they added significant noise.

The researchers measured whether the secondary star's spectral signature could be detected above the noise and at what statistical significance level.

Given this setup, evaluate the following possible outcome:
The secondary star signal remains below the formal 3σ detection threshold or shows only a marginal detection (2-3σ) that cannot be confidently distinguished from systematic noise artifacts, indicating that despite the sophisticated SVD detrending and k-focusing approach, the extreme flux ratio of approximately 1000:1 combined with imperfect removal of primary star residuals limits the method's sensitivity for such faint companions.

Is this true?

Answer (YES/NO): NO